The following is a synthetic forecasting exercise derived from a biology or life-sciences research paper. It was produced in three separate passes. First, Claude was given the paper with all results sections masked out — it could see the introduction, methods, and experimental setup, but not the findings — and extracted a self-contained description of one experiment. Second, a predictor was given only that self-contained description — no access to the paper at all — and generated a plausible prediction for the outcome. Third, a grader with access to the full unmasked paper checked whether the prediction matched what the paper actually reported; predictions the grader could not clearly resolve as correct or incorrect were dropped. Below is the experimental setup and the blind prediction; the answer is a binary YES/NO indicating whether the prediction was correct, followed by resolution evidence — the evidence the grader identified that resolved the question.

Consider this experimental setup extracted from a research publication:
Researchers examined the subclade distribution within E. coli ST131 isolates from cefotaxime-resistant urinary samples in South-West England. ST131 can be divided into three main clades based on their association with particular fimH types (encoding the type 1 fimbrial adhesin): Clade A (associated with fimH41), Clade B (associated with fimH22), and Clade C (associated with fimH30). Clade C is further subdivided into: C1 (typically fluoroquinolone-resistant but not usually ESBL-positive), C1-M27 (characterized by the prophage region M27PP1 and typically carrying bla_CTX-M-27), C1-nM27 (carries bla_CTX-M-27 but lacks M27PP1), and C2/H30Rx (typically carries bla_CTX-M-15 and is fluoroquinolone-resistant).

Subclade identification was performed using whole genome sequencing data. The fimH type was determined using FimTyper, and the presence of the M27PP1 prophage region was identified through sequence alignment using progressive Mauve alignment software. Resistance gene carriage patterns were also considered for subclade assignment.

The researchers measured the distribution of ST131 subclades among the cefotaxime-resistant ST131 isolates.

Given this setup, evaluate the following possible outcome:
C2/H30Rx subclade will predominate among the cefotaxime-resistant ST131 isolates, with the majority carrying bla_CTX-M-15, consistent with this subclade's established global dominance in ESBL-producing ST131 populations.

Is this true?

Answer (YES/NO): YES